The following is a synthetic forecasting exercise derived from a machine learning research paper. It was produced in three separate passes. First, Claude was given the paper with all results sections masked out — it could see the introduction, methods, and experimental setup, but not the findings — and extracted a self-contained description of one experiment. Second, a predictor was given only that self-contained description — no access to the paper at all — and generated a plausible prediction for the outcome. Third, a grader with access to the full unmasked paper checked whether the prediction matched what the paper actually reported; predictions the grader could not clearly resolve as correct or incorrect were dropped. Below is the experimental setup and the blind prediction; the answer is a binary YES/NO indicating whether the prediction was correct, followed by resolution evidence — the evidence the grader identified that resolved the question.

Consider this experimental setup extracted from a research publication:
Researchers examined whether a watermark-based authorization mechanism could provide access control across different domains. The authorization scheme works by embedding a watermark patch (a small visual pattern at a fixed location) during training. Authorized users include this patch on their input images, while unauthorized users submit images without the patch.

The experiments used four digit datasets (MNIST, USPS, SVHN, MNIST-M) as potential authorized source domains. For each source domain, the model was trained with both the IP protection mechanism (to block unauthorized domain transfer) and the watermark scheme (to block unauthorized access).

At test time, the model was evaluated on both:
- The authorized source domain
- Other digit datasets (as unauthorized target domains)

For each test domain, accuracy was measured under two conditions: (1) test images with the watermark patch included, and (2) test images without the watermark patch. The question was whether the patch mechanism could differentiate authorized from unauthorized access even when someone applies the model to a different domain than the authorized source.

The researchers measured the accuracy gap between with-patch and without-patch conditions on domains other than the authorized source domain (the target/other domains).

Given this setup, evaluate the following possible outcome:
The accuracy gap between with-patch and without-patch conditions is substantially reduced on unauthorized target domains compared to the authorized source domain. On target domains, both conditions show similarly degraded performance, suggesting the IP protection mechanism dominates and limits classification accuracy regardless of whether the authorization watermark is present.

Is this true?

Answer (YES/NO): YES